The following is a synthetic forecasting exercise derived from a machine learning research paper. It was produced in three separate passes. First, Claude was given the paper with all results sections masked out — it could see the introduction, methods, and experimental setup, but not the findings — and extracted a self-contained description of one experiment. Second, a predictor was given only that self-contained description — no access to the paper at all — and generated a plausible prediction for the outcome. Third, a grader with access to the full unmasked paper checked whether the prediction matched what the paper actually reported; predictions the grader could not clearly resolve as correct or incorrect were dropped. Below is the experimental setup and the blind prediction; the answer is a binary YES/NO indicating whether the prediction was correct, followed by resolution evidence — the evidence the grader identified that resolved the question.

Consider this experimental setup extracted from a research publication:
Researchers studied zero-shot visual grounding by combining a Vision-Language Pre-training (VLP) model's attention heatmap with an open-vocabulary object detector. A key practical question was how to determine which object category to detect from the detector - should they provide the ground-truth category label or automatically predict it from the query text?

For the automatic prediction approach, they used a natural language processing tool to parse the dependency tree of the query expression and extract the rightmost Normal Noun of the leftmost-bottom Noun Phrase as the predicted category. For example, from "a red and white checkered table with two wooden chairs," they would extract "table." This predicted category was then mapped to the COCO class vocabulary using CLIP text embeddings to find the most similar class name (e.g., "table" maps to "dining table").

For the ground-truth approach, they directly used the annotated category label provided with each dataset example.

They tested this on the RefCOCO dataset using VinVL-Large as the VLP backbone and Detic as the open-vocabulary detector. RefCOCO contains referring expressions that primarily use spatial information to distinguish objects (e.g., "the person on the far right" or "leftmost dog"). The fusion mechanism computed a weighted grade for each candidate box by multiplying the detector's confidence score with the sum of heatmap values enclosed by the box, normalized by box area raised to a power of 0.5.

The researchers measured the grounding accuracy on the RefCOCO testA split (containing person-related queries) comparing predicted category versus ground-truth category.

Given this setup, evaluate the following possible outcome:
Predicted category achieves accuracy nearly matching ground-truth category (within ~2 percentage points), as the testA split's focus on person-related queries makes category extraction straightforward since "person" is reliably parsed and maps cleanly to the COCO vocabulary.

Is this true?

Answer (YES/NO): NO